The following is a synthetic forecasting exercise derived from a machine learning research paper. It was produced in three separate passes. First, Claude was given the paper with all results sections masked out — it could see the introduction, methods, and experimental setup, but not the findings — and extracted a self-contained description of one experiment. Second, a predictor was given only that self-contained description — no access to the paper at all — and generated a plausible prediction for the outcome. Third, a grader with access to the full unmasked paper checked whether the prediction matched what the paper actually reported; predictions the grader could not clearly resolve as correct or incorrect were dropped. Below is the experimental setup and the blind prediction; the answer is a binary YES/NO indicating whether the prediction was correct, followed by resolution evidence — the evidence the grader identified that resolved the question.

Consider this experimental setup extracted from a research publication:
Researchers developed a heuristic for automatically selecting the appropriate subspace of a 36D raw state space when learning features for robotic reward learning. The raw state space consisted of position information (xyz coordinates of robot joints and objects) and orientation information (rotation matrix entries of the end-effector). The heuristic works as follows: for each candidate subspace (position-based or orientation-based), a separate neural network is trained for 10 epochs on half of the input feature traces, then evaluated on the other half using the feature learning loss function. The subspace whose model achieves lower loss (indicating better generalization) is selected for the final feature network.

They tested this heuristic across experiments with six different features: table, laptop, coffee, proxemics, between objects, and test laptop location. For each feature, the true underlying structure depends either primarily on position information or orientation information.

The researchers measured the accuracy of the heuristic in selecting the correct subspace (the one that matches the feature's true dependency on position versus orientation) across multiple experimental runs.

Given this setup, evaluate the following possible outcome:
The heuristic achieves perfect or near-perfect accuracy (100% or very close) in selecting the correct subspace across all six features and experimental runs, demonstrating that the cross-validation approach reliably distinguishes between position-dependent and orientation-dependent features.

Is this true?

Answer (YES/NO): NO